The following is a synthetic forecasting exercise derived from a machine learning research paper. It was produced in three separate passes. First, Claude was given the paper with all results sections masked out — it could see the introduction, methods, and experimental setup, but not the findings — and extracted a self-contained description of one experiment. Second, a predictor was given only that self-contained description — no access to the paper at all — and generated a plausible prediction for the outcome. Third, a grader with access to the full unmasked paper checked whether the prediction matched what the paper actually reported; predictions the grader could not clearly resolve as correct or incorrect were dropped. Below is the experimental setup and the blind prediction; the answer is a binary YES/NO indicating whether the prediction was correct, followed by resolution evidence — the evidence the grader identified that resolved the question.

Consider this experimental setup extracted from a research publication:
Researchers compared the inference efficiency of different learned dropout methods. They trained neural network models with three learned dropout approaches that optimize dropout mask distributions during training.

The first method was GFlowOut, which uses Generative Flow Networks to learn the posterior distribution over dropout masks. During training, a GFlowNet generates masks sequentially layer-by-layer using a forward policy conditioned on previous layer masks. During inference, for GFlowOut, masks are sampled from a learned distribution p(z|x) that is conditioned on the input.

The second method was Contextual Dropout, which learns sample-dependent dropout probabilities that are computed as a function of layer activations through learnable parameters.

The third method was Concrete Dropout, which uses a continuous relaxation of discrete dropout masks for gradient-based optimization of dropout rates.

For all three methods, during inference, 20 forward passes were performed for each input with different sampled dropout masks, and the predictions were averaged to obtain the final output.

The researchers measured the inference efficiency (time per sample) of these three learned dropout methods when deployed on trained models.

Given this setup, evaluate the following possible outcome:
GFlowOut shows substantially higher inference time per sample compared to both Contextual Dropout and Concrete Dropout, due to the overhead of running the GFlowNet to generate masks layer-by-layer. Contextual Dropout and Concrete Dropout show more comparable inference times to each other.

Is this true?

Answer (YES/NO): NO